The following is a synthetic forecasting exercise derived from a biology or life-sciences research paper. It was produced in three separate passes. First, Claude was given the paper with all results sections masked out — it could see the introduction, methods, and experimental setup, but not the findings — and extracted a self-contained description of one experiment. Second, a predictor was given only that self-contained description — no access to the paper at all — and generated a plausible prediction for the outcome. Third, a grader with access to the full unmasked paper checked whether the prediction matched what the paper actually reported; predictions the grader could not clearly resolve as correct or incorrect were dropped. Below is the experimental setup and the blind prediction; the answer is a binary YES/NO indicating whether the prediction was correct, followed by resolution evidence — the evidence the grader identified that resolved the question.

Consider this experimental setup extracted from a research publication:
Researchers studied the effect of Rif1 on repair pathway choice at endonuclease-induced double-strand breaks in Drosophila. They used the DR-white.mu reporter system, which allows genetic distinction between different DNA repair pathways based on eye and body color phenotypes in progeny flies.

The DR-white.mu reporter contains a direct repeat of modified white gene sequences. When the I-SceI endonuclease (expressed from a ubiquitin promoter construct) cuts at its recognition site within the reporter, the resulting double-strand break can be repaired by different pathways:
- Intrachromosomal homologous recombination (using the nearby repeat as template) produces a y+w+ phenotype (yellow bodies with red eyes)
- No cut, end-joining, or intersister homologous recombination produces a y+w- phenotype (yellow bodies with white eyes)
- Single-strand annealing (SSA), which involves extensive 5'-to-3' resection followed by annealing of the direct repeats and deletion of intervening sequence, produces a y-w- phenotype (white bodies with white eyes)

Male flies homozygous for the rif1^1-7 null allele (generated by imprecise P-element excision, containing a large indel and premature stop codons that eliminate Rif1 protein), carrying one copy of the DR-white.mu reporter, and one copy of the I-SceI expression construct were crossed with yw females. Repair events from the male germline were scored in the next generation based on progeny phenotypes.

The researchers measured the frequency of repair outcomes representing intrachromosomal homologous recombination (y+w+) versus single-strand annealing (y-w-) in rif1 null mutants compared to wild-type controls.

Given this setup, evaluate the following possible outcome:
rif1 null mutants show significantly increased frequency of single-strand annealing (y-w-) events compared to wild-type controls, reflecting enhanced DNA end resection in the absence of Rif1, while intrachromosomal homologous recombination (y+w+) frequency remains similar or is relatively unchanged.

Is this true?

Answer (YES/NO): NO